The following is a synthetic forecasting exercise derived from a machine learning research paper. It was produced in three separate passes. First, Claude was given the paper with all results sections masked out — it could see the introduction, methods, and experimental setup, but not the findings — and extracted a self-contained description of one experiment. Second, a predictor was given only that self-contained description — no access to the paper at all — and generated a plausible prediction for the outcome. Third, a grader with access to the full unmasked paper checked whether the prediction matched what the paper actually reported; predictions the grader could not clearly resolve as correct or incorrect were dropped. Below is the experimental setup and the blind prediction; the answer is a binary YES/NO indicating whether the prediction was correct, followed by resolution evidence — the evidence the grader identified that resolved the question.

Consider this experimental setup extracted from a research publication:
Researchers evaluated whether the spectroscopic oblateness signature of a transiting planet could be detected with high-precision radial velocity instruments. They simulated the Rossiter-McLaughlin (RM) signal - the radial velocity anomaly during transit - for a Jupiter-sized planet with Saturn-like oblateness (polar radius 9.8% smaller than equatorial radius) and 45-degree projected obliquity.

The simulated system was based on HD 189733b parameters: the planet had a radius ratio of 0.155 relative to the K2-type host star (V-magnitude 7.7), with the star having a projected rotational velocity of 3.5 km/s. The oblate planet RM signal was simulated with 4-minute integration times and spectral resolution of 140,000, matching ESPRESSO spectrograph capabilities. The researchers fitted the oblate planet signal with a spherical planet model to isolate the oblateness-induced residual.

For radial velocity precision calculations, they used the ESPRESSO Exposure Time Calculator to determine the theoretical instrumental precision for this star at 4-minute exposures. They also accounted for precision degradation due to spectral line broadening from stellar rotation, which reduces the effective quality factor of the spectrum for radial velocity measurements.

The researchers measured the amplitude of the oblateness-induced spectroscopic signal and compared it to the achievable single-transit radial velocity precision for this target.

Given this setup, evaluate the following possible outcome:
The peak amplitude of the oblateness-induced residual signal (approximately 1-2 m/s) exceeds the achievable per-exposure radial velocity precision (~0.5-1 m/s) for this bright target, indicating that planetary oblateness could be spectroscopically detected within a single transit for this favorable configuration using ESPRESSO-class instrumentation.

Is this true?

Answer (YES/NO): NO